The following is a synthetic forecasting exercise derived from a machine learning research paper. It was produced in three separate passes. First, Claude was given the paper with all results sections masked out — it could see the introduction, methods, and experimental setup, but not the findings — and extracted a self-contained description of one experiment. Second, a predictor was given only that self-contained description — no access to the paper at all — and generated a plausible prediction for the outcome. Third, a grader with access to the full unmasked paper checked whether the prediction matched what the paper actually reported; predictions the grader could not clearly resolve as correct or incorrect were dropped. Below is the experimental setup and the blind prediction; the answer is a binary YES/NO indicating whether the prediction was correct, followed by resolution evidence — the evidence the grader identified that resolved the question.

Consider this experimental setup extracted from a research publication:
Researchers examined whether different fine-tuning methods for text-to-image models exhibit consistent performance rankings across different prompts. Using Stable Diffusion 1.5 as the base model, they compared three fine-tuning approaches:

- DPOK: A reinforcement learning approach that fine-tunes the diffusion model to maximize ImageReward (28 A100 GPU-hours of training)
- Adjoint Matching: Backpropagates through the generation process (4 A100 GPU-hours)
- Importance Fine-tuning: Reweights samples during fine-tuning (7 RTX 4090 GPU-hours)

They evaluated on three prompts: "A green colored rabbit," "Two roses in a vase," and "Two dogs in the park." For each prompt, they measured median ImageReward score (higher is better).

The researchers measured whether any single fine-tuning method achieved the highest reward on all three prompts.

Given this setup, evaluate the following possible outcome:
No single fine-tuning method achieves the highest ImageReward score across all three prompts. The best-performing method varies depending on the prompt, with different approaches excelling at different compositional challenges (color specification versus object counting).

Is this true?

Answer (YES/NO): YES